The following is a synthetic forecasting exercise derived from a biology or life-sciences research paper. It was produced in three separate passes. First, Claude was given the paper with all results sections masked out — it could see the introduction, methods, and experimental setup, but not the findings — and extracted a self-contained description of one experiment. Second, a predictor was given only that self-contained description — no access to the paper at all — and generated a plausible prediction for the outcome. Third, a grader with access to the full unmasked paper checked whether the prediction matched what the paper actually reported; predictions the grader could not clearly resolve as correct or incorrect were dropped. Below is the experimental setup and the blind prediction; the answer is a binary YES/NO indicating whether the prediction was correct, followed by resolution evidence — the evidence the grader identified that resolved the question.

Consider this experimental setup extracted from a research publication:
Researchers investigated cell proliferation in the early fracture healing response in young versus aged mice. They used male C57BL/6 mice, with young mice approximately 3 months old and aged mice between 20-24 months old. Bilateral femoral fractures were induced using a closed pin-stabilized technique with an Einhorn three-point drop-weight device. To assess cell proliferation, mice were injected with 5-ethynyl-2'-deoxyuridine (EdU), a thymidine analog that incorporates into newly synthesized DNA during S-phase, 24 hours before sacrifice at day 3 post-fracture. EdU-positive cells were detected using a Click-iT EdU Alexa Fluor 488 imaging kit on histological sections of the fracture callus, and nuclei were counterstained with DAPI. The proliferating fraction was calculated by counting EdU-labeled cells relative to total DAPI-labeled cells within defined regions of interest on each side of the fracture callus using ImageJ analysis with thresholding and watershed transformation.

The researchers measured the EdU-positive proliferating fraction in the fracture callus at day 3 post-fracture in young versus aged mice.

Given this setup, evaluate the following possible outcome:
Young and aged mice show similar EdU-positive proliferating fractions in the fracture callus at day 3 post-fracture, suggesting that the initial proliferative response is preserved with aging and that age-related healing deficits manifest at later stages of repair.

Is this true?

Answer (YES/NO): NO